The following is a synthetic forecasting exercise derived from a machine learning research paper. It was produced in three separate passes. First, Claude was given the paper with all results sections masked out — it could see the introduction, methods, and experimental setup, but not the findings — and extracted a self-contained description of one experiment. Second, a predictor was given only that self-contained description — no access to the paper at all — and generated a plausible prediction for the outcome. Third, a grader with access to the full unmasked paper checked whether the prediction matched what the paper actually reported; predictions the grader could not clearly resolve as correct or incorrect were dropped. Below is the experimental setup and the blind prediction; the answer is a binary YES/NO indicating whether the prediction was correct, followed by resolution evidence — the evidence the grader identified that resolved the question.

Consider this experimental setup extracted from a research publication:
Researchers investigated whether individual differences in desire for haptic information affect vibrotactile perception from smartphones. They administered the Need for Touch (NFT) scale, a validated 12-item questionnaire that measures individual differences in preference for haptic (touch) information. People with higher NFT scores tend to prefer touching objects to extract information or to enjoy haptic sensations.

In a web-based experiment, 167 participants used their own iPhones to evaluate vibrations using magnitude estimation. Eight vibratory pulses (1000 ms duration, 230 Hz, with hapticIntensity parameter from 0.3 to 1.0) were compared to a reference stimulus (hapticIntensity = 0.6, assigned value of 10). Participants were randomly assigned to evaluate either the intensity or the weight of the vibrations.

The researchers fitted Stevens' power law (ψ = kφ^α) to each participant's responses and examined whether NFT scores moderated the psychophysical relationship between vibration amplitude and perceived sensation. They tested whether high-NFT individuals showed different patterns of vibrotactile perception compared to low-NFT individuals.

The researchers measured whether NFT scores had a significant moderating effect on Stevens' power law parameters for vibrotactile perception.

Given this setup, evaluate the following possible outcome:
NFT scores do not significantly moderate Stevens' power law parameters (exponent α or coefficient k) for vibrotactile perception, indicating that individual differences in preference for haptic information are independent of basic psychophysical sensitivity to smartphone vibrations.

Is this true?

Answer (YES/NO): NO